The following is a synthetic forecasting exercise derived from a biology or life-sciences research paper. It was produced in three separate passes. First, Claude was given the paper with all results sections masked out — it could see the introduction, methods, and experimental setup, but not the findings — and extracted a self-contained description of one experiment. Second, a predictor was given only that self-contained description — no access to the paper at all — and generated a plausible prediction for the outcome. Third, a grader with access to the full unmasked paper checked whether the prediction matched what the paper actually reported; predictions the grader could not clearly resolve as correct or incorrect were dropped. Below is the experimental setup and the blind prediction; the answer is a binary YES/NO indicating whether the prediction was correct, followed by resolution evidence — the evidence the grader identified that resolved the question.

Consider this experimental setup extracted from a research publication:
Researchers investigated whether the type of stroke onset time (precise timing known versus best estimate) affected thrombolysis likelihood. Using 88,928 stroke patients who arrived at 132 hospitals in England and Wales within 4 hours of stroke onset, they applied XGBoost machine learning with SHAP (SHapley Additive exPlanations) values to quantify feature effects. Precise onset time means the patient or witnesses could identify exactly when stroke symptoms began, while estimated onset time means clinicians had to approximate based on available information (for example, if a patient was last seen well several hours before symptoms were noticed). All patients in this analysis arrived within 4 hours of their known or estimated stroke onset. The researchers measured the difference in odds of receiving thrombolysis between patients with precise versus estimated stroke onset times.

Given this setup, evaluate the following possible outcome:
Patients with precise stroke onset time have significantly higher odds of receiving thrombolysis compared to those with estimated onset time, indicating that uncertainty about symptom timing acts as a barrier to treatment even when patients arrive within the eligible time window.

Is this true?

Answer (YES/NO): YES